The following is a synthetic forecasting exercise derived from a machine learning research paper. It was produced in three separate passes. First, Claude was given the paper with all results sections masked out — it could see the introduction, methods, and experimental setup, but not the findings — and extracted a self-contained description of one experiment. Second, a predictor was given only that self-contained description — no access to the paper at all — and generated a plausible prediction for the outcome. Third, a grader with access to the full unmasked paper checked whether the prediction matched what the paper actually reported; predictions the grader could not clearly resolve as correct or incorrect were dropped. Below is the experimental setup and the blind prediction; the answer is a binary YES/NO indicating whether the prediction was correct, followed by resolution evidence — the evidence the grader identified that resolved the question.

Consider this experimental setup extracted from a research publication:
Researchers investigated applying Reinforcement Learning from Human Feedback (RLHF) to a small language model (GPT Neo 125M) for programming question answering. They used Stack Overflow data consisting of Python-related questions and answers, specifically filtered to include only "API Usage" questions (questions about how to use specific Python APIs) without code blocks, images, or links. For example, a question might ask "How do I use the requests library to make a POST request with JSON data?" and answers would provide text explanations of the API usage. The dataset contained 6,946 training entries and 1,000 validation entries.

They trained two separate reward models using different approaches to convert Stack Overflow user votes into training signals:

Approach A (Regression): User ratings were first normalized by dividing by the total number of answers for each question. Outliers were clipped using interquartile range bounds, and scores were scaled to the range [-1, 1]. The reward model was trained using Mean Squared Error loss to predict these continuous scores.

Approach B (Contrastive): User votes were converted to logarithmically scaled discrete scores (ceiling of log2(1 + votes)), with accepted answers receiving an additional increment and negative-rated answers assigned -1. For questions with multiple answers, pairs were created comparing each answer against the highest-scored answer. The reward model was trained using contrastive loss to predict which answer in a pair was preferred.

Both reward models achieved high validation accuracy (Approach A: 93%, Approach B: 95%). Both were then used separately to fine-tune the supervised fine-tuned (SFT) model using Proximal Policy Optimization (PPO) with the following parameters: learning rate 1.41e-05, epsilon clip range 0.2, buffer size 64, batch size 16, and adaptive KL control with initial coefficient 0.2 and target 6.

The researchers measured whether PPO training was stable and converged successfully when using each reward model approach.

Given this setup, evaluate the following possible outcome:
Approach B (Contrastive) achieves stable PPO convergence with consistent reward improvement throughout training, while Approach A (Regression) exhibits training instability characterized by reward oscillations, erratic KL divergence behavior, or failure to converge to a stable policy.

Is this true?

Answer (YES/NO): NO